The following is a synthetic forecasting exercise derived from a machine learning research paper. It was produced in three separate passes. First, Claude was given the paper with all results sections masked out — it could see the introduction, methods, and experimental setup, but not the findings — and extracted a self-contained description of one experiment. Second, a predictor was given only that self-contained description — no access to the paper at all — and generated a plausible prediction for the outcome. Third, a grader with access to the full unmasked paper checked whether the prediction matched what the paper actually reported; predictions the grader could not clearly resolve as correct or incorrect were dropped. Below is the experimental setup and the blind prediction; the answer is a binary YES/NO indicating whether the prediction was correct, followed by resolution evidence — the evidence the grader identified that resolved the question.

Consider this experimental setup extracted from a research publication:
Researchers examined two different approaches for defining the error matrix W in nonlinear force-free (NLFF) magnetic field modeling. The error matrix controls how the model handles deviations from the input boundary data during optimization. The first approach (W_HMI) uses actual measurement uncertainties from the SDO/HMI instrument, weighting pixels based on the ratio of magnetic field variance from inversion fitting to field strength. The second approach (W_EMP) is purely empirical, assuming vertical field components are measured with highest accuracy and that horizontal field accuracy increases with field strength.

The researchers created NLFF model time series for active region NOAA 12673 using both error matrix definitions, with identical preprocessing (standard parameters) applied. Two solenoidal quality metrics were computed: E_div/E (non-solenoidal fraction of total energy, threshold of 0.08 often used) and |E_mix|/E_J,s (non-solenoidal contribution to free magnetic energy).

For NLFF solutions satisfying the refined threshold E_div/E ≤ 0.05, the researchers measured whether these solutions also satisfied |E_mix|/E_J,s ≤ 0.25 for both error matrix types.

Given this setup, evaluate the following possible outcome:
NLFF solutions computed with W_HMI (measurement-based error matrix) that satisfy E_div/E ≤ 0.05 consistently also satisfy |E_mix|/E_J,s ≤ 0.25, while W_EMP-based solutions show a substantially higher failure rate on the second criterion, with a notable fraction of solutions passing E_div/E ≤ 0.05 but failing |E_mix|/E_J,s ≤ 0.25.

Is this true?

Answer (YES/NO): YES